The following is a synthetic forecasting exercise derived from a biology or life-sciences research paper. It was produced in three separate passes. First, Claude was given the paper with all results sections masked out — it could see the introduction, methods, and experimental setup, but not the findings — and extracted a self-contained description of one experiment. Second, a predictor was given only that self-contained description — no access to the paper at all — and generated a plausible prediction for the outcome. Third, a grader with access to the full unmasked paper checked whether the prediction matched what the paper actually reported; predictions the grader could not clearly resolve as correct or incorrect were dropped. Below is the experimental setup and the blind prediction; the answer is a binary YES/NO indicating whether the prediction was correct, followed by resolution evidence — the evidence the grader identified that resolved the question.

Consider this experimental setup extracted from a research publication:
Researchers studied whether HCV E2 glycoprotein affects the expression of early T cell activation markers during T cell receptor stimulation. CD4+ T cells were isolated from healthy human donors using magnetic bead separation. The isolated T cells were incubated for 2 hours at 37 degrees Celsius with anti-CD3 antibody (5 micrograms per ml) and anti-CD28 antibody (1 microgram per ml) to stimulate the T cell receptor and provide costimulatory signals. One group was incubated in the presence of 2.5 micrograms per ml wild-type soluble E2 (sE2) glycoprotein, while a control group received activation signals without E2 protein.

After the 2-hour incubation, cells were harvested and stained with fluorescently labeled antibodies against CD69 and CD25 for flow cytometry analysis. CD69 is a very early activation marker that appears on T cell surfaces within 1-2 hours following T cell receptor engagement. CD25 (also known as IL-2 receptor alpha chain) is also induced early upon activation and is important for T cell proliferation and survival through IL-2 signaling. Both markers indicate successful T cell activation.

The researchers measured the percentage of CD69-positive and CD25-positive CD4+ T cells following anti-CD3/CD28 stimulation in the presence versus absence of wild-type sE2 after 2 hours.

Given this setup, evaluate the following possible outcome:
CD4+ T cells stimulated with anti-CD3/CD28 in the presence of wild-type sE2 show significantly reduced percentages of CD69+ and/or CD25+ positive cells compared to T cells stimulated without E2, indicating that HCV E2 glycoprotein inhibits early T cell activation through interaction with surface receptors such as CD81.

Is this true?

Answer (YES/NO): NO